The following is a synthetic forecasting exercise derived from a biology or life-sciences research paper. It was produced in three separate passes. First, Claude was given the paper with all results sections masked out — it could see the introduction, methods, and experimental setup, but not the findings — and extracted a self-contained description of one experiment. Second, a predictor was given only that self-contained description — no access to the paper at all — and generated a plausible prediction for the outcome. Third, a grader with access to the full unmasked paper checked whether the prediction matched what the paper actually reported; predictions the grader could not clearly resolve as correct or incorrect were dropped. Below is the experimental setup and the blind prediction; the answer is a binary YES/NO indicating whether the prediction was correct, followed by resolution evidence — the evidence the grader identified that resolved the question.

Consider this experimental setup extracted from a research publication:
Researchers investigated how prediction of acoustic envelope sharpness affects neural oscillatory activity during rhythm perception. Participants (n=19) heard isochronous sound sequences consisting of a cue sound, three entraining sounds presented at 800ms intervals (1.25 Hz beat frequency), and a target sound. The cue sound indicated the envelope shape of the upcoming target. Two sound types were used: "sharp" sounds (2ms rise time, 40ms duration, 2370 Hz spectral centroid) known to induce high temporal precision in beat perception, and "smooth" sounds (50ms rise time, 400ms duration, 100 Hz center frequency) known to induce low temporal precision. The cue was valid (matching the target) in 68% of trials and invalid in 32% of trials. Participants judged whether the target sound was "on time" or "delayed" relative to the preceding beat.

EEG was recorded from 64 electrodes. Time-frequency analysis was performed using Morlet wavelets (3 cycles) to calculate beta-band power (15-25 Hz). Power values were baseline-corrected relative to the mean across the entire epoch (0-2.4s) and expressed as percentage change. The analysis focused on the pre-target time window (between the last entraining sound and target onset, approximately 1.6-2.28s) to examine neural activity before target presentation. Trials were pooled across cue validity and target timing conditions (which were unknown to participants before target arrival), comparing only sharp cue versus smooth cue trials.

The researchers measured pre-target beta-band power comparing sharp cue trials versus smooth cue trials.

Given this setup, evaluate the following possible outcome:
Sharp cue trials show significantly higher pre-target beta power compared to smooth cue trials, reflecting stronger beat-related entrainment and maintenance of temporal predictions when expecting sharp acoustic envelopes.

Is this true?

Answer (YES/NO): YES